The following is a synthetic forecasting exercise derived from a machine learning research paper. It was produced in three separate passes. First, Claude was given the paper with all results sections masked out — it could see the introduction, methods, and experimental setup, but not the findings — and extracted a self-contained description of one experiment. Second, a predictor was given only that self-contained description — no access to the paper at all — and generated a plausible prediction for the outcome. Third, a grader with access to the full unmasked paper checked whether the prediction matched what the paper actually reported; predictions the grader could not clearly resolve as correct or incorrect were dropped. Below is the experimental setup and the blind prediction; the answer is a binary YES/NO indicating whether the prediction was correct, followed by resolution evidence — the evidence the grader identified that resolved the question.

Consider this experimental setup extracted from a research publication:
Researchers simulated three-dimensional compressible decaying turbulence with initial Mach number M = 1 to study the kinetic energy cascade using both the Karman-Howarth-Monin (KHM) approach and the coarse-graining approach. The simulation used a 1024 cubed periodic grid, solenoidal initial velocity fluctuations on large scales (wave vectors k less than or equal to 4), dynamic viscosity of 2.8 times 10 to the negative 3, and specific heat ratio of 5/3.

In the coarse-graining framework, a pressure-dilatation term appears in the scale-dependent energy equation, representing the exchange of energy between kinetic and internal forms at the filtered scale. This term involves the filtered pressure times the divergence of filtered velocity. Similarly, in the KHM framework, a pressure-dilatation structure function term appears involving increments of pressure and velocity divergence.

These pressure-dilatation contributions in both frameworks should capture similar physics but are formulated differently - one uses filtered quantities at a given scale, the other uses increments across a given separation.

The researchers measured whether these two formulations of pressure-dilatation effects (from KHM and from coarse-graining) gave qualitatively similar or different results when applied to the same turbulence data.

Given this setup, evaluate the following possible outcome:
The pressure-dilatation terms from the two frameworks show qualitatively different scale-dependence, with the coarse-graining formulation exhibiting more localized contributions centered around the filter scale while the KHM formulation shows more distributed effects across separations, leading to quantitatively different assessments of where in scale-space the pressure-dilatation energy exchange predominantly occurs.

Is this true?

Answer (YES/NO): NO